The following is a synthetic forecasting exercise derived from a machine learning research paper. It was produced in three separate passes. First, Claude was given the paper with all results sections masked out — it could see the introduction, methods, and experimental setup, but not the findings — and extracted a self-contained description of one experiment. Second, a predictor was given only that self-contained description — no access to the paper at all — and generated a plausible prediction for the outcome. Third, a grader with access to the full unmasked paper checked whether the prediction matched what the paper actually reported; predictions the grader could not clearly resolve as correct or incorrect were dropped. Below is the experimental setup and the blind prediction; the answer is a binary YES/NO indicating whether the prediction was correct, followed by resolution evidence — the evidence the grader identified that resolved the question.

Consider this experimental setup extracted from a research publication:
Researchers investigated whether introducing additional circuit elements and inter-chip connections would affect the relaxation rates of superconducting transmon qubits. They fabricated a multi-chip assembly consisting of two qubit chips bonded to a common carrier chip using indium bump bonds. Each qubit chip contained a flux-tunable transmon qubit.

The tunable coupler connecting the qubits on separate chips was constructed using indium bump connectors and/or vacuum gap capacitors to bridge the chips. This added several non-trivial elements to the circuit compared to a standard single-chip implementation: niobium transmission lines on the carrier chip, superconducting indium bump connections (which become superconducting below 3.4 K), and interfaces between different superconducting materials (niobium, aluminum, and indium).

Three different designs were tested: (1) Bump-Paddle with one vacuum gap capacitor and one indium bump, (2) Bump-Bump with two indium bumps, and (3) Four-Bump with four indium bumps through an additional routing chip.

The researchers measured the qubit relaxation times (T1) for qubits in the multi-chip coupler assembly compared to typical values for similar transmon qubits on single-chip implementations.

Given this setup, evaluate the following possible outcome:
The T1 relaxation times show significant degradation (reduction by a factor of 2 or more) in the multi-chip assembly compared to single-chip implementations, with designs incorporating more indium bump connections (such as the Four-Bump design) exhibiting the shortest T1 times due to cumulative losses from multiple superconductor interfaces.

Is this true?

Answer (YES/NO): NO